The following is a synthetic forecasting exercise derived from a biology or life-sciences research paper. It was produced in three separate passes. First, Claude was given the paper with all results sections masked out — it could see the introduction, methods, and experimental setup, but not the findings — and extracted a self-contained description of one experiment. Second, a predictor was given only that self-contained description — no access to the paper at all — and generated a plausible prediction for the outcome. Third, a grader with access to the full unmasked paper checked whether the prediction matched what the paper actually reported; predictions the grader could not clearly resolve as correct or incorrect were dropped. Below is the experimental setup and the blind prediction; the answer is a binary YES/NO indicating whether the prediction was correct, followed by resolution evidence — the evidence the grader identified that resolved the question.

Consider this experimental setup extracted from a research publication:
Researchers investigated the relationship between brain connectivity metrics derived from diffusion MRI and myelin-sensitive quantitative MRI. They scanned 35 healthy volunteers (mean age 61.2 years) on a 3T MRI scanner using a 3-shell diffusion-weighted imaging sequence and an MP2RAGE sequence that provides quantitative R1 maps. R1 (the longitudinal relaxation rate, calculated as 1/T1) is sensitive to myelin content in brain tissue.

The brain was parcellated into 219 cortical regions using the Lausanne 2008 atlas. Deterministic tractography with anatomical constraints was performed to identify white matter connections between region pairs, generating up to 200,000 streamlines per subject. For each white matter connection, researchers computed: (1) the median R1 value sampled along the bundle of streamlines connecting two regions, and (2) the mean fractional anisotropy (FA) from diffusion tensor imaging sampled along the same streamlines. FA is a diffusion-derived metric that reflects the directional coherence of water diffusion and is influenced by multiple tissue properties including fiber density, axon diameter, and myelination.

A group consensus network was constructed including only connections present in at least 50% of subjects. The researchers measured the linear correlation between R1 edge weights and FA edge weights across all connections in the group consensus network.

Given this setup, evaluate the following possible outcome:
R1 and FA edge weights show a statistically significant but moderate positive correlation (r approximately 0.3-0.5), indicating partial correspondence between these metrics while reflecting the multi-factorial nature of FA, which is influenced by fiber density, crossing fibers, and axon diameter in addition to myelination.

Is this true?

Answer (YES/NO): YES